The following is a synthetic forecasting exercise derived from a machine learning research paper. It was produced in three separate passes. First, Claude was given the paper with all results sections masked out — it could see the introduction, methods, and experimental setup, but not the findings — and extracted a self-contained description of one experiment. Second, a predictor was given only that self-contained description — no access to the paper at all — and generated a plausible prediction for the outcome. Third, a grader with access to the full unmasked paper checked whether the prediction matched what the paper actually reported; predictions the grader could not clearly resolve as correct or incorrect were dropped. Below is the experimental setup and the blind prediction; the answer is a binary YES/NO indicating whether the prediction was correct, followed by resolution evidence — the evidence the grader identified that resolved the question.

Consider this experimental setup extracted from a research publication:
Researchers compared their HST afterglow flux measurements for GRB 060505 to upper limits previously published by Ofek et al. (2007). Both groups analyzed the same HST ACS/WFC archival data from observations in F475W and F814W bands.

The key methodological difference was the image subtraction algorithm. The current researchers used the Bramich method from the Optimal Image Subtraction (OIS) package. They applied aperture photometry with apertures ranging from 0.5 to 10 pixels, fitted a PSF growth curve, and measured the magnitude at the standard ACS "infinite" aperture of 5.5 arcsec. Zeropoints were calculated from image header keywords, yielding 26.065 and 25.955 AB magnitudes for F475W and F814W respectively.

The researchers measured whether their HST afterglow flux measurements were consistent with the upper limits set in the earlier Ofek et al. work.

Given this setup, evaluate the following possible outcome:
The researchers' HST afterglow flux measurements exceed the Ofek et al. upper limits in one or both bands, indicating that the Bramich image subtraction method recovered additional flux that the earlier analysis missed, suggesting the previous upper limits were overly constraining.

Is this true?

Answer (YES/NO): NO